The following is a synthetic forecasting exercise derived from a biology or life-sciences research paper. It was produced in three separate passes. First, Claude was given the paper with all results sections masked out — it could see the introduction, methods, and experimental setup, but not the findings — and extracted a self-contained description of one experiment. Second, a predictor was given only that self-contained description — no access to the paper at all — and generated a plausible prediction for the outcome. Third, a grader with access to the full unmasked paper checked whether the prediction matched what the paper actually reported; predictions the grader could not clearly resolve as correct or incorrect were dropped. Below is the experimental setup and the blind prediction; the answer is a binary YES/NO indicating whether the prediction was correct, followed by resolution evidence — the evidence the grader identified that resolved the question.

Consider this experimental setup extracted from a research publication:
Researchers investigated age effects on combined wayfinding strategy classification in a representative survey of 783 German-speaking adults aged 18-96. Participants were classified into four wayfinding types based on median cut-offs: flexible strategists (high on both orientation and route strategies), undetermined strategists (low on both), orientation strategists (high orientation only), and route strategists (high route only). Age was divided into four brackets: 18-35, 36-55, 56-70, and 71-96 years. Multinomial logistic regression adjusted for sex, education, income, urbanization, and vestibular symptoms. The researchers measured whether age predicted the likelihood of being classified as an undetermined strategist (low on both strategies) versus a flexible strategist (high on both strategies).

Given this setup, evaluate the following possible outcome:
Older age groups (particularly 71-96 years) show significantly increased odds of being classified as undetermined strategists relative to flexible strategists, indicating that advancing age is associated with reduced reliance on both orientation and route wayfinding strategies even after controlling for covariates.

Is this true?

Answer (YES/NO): NO